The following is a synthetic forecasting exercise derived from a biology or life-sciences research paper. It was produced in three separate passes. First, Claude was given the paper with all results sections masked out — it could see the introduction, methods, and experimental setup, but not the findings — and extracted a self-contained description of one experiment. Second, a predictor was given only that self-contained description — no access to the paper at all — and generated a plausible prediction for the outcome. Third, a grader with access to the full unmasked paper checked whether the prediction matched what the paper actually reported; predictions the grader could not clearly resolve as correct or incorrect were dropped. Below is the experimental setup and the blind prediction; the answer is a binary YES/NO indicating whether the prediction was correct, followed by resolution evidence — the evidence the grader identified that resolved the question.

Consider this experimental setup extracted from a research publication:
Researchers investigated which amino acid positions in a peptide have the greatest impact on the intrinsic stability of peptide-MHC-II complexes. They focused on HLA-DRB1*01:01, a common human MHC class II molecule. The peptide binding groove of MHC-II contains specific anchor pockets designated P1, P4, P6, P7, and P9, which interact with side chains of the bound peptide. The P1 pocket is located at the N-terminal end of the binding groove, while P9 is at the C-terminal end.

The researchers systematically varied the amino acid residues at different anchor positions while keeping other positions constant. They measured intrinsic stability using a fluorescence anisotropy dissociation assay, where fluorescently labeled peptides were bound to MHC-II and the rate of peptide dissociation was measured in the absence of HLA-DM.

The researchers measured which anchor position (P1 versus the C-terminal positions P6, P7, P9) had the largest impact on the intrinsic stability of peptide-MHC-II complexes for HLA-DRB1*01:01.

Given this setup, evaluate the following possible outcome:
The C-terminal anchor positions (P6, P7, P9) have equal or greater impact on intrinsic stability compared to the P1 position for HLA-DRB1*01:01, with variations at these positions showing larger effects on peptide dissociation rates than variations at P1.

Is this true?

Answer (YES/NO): NO